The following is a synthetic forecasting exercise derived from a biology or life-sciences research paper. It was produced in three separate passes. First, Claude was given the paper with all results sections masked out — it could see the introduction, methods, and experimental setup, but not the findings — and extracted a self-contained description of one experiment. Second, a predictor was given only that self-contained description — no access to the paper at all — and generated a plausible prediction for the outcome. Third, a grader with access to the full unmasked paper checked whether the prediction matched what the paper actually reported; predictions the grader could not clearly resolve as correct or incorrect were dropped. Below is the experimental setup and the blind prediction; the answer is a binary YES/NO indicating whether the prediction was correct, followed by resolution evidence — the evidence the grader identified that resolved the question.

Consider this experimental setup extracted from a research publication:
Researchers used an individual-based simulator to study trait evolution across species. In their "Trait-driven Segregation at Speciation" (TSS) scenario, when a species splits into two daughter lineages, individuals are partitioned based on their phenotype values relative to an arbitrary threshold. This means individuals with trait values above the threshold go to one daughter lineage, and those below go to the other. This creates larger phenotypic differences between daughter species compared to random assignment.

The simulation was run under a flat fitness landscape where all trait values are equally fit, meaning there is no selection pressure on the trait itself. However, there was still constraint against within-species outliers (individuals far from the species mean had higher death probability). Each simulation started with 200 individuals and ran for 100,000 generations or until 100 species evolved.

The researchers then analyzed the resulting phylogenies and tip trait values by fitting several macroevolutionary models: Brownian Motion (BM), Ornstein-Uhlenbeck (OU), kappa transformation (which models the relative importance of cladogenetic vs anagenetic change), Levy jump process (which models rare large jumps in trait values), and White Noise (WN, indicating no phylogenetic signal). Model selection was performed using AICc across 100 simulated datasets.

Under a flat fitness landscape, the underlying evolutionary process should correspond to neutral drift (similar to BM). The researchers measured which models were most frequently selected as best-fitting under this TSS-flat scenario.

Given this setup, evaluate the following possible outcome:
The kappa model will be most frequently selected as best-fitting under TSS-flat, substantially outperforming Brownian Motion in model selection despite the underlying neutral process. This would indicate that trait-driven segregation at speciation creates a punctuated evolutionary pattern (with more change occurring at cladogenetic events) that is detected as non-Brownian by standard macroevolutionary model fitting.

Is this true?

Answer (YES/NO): YES